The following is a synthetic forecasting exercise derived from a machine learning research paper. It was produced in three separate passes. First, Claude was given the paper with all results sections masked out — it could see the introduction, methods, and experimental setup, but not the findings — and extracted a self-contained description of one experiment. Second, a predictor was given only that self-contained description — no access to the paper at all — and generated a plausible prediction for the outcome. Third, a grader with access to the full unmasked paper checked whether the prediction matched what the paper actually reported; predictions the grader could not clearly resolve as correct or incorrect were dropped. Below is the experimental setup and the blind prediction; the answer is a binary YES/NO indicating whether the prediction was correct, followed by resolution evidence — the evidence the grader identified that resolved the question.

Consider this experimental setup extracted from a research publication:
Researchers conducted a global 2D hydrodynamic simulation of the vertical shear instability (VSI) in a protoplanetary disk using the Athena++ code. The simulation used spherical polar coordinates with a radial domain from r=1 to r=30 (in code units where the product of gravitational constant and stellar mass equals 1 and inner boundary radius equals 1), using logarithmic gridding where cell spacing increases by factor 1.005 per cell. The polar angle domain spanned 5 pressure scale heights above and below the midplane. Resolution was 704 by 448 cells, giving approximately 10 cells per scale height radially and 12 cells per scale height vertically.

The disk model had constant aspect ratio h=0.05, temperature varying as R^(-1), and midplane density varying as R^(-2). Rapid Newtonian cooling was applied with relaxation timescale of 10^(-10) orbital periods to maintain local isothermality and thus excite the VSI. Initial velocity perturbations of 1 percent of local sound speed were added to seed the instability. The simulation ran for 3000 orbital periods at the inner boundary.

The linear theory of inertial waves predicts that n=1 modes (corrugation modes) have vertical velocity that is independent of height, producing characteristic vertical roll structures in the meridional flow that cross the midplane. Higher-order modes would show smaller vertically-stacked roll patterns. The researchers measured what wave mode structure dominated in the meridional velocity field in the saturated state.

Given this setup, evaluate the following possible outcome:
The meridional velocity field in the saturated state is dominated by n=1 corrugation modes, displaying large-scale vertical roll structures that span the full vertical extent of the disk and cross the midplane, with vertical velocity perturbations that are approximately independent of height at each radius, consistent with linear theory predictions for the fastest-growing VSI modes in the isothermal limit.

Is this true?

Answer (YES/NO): YES